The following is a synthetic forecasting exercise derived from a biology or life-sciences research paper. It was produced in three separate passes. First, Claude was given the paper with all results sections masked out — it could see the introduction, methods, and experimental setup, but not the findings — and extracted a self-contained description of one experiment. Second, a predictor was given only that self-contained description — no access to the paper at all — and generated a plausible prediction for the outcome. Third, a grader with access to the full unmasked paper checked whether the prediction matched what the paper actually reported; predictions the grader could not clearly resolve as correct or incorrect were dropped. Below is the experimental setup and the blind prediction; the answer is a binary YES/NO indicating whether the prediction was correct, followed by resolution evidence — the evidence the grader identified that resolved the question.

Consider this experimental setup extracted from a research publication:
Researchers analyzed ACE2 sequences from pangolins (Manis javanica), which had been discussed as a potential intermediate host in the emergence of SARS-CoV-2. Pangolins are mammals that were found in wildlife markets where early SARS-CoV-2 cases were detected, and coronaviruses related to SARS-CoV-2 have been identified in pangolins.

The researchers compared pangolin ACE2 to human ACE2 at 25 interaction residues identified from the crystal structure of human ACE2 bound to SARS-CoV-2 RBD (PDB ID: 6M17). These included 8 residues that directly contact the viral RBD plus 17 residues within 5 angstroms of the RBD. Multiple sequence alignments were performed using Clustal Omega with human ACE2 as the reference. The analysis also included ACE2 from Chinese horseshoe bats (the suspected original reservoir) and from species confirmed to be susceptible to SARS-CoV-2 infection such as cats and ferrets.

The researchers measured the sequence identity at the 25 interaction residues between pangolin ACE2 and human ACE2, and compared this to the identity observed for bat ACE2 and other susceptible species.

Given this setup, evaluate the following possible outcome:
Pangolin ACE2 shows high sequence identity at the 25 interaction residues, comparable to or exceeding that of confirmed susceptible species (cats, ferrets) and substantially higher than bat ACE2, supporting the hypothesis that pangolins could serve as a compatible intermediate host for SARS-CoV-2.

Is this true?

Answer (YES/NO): NO